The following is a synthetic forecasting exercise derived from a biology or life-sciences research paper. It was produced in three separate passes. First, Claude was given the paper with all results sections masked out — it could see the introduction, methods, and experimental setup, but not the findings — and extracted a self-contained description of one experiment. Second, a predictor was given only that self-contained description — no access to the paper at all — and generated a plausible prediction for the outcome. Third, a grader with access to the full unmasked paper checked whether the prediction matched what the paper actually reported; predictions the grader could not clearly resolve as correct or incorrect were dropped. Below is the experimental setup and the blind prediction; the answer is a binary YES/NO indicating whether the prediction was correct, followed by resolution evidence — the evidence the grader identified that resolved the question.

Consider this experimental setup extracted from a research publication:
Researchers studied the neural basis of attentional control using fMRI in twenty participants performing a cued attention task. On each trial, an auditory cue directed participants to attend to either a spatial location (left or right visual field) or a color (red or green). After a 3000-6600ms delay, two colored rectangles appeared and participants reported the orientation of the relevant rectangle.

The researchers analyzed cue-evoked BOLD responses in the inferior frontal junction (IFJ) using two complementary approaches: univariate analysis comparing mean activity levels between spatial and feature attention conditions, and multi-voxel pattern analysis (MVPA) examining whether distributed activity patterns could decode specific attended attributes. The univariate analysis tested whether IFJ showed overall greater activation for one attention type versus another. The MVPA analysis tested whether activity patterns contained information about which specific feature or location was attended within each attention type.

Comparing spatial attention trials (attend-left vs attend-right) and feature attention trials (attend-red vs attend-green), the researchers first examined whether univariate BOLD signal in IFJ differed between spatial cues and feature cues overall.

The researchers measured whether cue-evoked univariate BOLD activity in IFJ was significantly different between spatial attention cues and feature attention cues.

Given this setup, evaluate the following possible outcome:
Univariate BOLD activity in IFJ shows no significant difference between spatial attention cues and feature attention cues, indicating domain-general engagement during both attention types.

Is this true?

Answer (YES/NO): YES